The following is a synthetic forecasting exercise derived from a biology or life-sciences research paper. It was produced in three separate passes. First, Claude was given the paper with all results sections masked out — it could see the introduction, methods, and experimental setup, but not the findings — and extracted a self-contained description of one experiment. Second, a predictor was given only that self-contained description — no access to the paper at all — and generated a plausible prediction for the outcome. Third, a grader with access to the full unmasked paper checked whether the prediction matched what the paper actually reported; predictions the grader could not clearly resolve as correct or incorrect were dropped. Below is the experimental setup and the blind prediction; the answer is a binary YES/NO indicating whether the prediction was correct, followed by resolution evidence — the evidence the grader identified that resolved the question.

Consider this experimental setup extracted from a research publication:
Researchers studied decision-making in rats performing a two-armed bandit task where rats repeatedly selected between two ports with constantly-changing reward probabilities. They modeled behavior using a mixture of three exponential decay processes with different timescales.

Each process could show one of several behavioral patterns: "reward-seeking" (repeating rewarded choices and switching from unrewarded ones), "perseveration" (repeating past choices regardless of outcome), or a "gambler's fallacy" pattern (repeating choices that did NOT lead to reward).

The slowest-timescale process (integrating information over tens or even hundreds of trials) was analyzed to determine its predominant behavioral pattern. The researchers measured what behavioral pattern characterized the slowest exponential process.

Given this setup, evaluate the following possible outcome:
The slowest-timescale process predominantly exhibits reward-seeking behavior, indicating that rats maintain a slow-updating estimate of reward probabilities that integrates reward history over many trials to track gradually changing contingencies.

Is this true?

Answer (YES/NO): NO